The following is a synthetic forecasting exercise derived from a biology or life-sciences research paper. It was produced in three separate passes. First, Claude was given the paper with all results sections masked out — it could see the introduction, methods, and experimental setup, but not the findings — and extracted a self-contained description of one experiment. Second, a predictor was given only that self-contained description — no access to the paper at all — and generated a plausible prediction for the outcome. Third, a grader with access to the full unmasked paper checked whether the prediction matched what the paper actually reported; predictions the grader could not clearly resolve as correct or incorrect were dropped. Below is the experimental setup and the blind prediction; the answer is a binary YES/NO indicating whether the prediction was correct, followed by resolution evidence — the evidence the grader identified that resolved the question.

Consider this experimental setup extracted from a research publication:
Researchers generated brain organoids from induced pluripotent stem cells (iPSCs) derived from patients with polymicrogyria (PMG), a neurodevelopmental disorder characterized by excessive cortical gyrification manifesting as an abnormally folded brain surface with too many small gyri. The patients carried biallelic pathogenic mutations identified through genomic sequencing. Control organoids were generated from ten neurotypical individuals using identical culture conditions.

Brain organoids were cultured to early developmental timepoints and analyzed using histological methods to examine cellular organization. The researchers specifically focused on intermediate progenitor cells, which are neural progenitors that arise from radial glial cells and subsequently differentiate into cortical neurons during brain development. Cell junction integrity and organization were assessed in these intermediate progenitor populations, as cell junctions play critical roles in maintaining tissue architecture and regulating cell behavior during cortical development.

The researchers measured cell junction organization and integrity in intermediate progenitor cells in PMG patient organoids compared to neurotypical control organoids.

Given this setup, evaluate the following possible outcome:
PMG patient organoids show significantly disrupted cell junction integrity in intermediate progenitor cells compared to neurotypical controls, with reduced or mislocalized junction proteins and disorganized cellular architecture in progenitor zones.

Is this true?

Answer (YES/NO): YES